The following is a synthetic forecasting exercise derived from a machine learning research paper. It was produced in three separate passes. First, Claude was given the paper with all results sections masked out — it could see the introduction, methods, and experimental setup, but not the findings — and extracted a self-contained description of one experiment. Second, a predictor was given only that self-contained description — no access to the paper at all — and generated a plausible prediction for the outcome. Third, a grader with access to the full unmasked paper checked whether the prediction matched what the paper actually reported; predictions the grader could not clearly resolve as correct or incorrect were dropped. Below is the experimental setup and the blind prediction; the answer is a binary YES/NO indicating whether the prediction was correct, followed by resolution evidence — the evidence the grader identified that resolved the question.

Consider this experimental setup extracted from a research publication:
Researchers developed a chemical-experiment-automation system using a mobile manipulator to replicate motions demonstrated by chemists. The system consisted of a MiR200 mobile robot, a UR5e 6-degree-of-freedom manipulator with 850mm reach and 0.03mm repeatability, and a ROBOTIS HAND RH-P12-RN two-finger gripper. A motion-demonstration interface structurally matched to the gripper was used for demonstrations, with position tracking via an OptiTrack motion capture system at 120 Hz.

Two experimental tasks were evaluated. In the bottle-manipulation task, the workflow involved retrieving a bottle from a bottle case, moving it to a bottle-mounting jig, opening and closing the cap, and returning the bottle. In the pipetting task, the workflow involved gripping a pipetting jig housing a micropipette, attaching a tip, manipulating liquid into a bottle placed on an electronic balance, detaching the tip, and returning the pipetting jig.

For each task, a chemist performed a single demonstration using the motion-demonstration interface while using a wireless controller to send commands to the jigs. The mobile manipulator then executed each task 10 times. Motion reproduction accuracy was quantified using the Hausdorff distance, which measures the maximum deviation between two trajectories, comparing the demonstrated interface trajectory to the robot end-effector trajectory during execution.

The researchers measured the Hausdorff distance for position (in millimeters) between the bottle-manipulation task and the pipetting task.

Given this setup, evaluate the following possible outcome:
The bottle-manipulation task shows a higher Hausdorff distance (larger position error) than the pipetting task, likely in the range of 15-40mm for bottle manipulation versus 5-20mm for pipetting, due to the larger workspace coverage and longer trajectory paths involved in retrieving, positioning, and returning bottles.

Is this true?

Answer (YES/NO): NO